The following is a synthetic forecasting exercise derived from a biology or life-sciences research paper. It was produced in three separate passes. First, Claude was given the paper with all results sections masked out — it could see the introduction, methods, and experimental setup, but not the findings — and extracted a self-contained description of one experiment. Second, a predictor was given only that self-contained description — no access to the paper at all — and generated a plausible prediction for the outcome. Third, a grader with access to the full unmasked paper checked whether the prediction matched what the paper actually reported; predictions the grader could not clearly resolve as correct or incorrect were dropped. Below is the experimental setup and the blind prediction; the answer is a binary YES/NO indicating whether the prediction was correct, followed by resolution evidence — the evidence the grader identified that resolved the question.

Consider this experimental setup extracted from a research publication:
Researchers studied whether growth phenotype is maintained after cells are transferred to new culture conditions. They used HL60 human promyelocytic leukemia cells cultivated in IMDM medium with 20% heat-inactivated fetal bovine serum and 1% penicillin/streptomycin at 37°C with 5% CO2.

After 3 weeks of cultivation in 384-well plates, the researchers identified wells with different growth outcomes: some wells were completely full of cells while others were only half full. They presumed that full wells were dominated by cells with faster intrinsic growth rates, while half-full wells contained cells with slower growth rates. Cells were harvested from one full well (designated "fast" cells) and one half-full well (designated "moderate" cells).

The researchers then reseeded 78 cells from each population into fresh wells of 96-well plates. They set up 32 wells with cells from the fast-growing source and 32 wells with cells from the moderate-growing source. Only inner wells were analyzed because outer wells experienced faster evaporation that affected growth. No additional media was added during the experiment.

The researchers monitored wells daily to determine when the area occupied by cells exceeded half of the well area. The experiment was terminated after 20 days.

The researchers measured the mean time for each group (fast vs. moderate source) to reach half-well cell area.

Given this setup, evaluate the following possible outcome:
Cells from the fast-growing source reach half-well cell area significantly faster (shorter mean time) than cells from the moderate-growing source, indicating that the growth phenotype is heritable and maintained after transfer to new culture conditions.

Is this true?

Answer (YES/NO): YES